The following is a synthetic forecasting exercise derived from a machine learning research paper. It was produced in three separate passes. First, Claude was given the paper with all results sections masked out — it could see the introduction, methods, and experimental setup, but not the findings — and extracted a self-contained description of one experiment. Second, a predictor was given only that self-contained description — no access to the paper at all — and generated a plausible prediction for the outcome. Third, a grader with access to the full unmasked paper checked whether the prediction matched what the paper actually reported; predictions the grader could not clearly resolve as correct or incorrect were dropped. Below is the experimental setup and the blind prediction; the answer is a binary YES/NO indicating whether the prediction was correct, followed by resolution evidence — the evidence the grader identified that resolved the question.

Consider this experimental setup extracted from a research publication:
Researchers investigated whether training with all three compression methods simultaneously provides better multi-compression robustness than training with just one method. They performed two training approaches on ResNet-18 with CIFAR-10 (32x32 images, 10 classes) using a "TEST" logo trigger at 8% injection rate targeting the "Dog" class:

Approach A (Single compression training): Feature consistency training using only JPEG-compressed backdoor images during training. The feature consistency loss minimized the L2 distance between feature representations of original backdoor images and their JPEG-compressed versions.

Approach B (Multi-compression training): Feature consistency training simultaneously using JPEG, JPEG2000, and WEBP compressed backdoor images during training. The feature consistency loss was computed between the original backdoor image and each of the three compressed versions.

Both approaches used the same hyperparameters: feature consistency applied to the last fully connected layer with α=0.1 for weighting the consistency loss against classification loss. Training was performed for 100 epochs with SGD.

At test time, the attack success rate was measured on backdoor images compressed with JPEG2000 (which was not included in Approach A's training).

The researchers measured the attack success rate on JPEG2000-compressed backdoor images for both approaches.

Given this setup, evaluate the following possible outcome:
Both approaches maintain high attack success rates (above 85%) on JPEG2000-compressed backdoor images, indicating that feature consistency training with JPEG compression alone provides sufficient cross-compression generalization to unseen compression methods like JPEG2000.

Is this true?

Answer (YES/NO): NO